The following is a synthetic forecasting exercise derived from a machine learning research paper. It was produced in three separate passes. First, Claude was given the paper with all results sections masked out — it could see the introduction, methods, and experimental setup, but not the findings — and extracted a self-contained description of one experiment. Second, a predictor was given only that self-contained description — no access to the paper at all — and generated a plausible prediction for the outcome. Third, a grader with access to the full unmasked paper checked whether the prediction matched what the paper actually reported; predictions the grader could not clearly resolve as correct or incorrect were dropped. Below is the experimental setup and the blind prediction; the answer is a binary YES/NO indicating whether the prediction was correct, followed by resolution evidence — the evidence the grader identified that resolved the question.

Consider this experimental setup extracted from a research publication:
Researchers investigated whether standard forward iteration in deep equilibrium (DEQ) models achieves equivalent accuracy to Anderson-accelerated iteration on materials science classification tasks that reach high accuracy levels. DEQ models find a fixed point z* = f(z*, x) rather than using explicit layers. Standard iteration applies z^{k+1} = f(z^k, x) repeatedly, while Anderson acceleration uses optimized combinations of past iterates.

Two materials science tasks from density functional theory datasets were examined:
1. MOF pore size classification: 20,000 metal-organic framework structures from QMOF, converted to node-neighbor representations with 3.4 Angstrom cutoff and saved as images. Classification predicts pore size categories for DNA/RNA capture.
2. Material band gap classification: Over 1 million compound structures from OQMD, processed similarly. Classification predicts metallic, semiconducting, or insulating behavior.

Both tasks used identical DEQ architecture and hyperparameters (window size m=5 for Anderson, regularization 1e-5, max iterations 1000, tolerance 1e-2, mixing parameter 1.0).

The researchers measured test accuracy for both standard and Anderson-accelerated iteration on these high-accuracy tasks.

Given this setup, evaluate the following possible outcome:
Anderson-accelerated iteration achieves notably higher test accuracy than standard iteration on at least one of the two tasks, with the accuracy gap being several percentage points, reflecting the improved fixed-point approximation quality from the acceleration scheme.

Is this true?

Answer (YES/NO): NO